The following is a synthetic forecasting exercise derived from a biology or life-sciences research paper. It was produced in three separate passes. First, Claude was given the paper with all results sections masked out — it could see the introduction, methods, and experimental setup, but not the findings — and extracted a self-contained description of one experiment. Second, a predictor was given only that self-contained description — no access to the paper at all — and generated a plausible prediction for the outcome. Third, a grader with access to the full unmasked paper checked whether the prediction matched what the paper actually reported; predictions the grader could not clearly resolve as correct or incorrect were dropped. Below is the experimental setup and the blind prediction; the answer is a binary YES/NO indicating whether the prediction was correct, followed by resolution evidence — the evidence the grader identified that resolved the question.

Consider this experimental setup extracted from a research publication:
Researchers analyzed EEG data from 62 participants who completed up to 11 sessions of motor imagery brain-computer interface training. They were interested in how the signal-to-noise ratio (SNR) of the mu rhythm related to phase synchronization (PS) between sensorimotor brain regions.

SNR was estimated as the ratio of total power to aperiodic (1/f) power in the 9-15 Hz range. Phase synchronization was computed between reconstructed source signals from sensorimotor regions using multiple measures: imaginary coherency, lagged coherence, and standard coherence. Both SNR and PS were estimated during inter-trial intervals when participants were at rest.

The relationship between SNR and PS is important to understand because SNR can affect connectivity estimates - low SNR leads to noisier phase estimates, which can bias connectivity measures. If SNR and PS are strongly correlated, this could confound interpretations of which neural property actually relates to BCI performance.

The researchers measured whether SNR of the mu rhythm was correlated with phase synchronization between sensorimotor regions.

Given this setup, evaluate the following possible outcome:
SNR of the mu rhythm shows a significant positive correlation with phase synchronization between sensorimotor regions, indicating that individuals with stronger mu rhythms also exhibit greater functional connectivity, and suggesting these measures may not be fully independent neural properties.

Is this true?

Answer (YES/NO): YES